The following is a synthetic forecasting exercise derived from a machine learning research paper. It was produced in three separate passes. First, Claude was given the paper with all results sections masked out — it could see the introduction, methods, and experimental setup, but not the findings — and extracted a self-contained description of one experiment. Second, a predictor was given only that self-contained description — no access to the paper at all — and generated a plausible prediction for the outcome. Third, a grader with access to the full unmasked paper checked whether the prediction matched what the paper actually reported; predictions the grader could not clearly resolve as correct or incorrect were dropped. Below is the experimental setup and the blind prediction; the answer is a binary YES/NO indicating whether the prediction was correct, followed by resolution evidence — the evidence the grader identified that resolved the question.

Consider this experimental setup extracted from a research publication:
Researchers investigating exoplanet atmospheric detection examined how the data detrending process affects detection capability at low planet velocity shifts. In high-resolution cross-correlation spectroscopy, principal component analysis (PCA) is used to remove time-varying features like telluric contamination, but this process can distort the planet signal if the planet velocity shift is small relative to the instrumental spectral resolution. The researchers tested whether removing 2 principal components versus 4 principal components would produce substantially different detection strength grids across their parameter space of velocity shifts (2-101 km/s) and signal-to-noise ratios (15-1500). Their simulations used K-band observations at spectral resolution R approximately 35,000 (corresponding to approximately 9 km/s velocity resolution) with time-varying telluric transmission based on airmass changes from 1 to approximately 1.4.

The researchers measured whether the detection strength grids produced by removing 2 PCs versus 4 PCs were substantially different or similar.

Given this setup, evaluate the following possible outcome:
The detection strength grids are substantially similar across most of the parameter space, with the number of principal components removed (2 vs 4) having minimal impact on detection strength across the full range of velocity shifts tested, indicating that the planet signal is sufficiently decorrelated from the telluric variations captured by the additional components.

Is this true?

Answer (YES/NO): YES